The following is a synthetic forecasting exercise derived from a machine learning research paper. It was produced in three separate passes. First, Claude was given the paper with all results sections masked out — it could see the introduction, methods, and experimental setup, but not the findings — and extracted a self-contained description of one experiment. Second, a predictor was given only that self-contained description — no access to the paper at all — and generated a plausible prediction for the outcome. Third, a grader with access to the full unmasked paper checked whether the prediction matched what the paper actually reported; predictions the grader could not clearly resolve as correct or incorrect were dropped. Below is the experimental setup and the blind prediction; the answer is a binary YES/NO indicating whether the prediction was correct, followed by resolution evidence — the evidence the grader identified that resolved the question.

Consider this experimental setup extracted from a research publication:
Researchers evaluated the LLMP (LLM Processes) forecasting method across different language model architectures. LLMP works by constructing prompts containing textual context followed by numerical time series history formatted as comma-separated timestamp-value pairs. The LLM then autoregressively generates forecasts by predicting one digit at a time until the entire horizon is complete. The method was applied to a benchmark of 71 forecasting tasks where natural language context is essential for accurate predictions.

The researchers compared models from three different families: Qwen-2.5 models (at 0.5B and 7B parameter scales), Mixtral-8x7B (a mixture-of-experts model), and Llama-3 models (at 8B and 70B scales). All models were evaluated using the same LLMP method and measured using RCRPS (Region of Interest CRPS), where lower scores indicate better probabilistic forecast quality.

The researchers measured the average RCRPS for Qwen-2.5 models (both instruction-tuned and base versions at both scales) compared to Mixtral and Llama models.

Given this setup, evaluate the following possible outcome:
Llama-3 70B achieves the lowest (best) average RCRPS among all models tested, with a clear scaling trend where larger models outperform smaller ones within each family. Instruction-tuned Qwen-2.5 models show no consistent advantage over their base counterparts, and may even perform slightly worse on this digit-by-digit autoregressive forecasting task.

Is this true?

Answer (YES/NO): NO